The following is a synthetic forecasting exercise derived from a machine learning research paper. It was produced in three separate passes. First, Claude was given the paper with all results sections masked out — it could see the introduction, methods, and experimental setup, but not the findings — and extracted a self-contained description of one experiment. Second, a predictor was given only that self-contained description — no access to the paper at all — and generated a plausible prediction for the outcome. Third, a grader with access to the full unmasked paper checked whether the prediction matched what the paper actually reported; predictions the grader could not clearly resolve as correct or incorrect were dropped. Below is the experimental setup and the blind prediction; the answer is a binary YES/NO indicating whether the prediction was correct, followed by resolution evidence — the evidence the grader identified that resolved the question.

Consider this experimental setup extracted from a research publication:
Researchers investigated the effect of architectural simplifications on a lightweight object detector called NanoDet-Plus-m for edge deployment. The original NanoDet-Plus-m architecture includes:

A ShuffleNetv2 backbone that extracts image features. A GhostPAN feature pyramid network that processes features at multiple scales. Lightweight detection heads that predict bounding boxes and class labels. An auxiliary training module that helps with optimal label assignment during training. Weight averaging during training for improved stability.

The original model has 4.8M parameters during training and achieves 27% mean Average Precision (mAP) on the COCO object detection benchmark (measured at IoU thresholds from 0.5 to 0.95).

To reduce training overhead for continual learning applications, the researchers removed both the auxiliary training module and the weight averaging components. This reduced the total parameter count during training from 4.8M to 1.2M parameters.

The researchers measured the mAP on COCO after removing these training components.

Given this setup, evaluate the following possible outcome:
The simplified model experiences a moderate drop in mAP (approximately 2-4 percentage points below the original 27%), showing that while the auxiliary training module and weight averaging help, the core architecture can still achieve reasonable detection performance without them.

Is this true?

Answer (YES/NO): YES